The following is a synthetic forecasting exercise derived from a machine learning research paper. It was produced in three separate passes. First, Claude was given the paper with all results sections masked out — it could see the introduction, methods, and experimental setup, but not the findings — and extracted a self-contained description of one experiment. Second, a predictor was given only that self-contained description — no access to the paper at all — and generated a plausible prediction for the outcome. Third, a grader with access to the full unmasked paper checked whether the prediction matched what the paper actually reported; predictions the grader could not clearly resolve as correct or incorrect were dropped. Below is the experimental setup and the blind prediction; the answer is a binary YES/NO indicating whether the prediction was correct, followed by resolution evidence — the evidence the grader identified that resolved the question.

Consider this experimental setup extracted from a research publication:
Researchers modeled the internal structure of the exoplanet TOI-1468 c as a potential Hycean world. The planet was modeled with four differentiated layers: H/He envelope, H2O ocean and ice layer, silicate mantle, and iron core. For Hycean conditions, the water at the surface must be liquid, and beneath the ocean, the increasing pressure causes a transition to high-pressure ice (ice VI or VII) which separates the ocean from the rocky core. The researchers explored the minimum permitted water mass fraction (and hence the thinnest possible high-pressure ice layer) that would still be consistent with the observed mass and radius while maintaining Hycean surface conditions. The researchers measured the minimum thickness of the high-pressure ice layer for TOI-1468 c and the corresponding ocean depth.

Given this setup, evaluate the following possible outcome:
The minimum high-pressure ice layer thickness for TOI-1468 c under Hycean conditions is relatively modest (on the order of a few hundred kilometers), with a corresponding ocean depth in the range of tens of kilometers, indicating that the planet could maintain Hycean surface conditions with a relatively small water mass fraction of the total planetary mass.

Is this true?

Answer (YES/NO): NO